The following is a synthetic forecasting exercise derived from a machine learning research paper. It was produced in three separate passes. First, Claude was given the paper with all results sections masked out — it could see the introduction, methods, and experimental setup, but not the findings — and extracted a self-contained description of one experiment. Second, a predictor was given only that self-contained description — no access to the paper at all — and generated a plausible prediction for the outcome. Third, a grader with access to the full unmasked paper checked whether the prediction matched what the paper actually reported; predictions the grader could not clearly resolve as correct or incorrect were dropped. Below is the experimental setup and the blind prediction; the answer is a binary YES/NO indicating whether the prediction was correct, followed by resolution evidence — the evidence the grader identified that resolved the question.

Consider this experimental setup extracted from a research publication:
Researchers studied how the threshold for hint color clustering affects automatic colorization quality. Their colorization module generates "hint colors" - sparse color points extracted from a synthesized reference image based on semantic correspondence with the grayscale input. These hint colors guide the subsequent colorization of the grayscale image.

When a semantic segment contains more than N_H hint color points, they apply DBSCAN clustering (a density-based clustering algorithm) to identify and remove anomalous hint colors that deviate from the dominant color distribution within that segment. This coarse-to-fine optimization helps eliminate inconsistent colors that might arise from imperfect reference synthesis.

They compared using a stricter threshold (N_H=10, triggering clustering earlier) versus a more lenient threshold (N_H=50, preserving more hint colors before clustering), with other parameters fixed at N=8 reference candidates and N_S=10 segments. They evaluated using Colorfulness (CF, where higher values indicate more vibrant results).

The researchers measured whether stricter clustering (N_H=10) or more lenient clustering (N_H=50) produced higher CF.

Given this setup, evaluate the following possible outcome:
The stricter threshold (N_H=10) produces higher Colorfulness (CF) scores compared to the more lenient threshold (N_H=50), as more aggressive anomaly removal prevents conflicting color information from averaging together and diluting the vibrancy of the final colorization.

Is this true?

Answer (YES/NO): YES